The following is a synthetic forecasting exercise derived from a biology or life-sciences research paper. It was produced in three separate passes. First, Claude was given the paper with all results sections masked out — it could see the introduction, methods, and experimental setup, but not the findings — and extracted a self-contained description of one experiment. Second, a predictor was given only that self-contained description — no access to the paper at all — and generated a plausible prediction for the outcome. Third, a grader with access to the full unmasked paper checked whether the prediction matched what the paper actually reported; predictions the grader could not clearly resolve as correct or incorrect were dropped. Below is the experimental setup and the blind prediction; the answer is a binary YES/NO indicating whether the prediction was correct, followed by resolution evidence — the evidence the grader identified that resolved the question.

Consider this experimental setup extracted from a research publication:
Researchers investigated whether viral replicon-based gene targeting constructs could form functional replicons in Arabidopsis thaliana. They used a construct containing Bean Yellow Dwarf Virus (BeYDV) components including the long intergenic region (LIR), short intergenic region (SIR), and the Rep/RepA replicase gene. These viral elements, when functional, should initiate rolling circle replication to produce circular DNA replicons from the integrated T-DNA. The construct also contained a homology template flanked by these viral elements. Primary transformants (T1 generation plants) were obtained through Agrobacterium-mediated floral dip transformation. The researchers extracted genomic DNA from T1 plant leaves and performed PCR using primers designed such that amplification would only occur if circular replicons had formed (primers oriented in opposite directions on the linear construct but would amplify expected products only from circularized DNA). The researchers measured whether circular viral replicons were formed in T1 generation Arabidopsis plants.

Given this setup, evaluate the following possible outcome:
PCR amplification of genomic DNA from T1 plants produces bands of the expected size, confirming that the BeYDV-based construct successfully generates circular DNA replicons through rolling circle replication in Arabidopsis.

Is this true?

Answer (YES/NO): YES